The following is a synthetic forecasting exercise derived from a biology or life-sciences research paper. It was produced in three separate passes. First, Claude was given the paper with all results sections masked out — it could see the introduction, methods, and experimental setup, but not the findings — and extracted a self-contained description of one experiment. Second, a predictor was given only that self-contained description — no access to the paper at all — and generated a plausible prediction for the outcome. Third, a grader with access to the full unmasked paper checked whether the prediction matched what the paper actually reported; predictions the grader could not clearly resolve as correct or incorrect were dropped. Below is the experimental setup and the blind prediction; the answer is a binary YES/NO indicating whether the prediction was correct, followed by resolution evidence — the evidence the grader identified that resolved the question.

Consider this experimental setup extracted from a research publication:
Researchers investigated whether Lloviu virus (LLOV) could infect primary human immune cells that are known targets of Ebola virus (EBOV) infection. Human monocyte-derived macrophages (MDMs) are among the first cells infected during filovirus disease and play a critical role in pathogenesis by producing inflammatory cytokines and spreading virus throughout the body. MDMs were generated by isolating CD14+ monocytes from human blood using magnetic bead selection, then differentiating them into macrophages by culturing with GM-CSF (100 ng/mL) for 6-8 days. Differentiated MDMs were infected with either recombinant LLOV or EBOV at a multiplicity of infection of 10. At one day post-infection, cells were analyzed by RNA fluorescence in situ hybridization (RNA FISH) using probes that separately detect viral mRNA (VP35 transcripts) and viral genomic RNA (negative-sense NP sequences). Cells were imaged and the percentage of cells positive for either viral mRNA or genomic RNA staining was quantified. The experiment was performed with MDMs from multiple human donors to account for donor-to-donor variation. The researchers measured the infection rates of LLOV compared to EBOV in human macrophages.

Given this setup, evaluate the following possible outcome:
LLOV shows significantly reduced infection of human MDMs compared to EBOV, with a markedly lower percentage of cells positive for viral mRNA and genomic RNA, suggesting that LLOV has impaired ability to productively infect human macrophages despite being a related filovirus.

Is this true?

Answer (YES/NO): NO